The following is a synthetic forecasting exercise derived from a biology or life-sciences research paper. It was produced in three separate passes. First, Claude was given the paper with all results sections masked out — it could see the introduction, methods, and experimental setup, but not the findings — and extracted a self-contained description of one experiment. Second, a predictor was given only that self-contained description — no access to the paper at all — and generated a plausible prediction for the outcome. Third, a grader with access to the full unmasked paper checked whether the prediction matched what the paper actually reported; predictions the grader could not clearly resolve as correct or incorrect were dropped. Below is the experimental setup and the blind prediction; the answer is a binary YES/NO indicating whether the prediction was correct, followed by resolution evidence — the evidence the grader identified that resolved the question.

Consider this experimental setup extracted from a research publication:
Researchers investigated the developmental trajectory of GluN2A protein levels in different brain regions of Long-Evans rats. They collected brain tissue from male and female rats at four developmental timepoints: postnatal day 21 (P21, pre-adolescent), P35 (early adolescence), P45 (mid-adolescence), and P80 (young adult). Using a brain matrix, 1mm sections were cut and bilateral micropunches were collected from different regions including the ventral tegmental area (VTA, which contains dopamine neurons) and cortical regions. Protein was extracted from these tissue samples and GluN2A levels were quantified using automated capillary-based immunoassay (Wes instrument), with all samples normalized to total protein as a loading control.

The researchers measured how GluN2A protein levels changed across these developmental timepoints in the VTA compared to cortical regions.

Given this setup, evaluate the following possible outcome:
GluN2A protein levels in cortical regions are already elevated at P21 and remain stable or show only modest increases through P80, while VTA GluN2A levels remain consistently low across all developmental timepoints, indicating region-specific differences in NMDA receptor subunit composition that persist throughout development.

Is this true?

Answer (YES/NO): NO